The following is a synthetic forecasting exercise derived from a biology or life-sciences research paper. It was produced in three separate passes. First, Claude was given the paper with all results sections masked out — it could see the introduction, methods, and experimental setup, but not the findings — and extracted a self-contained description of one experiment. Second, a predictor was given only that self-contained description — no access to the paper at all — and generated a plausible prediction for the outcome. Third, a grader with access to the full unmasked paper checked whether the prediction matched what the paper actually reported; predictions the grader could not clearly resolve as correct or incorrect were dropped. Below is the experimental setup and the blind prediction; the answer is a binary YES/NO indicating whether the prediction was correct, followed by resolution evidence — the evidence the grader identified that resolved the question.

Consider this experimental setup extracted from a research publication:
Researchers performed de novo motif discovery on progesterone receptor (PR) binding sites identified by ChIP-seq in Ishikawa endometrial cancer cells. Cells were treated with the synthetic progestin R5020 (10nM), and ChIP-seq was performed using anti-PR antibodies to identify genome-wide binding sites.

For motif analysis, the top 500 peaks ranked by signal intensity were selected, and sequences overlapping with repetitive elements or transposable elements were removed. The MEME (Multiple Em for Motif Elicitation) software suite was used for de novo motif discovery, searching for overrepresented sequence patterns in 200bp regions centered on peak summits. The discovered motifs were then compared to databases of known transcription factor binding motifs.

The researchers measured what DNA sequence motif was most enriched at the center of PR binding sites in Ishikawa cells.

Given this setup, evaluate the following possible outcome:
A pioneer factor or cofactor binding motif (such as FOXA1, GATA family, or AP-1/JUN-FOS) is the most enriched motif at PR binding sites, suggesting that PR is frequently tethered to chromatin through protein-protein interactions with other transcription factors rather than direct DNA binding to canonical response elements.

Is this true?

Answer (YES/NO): NO